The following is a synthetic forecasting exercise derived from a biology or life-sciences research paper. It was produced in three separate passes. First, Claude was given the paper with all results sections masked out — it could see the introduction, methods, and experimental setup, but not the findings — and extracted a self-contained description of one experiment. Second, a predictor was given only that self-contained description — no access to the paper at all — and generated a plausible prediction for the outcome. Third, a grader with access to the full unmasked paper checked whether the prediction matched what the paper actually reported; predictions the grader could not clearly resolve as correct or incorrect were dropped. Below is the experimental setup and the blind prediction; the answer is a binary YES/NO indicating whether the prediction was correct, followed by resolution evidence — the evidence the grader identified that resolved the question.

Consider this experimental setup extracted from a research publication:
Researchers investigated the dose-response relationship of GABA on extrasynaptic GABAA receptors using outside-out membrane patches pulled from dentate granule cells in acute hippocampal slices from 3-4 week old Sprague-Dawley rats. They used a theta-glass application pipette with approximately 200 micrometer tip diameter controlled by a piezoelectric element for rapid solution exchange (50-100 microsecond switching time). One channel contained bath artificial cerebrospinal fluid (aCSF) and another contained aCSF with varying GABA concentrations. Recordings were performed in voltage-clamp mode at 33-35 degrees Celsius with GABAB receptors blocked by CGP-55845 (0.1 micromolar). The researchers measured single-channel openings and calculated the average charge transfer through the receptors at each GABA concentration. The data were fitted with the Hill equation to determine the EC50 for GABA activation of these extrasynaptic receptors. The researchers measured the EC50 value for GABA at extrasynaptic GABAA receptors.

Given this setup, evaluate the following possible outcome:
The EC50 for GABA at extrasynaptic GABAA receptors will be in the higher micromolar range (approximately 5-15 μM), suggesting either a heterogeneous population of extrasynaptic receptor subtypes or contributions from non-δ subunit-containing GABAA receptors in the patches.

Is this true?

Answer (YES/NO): NO